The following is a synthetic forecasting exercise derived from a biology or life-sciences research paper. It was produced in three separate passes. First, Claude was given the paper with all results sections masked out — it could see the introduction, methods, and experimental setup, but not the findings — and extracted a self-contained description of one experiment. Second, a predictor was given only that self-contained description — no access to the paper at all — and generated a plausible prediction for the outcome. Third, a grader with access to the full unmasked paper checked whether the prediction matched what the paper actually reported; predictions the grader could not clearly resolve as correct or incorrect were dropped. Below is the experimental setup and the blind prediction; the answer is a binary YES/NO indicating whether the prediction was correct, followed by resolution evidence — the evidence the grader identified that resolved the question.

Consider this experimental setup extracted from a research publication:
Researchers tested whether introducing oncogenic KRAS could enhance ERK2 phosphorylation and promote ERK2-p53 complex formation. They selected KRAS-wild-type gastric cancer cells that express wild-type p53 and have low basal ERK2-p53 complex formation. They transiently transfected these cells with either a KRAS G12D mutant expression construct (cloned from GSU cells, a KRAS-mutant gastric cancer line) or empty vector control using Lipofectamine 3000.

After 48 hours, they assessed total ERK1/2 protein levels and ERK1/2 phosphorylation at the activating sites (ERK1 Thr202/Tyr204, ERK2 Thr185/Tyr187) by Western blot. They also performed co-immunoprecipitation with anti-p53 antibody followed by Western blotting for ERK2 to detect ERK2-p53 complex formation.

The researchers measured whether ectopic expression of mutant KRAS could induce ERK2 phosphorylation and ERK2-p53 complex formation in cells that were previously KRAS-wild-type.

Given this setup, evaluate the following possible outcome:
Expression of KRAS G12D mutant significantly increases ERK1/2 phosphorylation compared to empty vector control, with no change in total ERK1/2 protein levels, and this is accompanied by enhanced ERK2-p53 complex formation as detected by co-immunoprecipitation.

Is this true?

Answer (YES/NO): YES